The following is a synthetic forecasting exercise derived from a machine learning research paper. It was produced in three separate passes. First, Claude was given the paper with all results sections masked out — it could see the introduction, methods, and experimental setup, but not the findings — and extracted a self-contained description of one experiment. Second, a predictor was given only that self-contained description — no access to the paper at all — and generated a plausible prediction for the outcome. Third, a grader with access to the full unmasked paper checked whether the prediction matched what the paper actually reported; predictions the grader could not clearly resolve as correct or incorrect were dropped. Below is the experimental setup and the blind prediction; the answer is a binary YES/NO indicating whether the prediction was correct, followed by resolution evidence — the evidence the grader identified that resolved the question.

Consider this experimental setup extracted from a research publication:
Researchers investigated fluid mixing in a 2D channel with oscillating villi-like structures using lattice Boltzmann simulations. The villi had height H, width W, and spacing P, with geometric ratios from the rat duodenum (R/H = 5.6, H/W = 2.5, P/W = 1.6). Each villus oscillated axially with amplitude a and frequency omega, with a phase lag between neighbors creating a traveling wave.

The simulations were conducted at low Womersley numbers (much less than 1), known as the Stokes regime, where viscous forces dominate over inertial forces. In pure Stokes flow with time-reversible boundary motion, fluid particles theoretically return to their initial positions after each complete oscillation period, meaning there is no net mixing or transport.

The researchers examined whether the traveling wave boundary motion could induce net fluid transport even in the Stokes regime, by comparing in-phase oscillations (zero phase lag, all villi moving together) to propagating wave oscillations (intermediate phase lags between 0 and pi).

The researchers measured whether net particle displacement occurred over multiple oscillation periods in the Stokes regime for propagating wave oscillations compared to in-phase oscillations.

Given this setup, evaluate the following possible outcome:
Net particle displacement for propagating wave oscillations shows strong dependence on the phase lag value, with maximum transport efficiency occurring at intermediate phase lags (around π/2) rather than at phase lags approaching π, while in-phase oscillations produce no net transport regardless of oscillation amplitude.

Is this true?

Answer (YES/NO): YES